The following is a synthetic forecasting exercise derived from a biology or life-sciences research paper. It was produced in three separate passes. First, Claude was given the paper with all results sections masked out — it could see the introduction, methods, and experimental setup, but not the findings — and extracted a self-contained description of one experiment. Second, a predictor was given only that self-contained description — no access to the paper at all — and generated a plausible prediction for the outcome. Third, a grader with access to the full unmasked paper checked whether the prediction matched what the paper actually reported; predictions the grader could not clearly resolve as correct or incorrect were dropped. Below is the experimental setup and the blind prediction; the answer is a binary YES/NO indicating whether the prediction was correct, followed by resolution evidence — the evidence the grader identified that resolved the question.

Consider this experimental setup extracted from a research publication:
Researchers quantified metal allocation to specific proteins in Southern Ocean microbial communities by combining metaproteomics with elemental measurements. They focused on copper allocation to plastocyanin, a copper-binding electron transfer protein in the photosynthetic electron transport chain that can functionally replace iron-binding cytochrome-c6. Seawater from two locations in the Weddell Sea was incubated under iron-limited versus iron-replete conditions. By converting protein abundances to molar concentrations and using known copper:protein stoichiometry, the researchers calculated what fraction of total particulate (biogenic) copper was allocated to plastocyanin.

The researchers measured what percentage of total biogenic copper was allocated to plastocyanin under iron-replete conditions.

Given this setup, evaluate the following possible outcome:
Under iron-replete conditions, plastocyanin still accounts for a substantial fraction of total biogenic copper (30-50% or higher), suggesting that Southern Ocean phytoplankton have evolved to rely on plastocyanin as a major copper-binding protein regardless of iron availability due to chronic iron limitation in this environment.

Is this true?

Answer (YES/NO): YES